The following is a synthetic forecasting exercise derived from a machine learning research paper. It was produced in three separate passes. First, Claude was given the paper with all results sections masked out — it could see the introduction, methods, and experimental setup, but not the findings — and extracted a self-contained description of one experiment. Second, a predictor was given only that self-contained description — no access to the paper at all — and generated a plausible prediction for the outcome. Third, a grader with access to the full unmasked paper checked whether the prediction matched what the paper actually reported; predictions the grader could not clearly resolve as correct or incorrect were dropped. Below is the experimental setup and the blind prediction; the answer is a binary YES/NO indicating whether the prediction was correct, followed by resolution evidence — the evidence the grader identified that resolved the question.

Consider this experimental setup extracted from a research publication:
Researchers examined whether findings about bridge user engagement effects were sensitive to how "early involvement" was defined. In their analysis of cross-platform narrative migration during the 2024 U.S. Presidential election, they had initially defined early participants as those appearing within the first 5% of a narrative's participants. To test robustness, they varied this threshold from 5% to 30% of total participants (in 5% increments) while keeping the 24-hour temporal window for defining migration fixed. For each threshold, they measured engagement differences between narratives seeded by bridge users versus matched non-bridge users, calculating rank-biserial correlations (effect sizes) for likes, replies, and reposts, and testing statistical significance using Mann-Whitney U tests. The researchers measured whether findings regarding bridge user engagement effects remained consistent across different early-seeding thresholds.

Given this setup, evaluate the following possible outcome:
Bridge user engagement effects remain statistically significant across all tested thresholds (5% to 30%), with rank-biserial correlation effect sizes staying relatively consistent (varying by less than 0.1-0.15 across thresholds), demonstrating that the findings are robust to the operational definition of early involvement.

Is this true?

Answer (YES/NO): NO